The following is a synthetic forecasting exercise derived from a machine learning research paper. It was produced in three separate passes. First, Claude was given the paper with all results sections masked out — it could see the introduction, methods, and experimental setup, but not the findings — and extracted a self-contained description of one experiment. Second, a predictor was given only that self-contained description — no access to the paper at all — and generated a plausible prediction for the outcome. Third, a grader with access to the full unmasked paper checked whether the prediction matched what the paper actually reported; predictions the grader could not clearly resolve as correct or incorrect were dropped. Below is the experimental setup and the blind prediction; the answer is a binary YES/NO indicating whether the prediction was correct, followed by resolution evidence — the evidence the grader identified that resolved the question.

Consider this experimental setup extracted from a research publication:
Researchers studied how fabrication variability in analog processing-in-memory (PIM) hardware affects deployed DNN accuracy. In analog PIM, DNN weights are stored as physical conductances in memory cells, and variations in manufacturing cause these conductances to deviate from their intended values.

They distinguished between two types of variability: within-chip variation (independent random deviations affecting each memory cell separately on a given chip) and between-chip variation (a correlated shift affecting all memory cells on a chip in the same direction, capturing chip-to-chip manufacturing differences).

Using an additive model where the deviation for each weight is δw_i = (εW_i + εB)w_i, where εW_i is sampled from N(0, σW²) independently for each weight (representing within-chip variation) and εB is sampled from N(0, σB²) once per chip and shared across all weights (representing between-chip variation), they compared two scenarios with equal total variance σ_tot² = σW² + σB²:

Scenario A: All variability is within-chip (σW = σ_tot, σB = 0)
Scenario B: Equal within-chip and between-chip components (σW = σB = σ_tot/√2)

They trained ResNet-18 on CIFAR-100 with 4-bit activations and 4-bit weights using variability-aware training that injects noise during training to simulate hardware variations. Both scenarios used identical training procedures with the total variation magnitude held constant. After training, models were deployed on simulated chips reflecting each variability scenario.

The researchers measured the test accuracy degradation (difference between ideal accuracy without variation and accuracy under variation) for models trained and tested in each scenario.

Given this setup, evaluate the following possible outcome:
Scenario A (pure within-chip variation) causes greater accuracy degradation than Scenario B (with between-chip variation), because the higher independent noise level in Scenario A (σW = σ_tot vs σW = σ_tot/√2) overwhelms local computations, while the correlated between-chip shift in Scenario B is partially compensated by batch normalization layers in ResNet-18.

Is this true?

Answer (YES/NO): NO